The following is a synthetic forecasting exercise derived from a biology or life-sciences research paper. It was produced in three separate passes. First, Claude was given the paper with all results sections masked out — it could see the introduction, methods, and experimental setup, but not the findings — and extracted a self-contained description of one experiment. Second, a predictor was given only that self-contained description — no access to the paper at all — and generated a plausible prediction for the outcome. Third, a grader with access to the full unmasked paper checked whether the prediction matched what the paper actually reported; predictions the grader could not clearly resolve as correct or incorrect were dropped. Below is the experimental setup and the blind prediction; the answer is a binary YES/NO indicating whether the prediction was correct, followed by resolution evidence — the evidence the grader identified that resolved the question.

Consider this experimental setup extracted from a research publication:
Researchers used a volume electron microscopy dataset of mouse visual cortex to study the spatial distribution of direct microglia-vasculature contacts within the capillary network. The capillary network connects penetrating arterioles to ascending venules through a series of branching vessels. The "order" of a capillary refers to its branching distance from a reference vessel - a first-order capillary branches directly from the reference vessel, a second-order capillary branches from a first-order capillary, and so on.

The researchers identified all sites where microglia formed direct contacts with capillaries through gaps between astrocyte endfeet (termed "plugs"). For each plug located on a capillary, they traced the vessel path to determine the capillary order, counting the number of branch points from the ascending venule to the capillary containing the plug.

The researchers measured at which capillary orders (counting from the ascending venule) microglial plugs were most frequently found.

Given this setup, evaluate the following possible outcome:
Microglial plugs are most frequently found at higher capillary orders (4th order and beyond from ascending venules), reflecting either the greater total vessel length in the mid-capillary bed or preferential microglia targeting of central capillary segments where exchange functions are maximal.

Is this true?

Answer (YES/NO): NO